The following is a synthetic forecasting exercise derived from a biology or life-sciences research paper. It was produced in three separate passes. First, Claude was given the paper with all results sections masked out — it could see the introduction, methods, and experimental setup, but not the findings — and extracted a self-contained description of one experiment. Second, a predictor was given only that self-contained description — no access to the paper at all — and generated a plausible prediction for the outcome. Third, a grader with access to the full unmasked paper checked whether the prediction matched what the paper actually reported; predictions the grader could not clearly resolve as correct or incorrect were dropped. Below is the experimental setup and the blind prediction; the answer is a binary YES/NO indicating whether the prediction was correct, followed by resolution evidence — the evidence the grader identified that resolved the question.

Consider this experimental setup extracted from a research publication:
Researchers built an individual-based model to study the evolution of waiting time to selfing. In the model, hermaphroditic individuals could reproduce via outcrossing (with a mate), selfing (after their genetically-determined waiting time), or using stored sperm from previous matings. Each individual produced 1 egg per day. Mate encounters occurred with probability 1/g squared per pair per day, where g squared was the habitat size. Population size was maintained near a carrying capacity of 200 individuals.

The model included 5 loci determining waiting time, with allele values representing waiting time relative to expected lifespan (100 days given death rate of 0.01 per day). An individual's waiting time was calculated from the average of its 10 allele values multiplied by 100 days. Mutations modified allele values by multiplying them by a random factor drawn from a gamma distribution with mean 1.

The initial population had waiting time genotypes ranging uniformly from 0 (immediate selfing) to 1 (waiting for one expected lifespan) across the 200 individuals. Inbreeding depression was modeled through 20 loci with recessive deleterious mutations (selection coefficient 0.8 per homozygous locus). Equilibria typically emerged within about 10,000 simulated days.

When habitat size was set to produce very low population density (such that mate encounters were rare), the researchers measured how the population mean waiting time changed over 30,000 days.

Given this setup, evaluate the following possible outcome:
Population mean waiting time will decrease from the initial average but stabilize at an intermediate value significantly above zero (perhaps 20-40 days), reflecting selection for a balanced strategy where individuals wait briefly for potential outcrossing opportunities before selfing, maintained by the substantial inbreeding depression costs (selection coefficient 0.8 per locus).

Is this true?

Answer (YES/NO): NO